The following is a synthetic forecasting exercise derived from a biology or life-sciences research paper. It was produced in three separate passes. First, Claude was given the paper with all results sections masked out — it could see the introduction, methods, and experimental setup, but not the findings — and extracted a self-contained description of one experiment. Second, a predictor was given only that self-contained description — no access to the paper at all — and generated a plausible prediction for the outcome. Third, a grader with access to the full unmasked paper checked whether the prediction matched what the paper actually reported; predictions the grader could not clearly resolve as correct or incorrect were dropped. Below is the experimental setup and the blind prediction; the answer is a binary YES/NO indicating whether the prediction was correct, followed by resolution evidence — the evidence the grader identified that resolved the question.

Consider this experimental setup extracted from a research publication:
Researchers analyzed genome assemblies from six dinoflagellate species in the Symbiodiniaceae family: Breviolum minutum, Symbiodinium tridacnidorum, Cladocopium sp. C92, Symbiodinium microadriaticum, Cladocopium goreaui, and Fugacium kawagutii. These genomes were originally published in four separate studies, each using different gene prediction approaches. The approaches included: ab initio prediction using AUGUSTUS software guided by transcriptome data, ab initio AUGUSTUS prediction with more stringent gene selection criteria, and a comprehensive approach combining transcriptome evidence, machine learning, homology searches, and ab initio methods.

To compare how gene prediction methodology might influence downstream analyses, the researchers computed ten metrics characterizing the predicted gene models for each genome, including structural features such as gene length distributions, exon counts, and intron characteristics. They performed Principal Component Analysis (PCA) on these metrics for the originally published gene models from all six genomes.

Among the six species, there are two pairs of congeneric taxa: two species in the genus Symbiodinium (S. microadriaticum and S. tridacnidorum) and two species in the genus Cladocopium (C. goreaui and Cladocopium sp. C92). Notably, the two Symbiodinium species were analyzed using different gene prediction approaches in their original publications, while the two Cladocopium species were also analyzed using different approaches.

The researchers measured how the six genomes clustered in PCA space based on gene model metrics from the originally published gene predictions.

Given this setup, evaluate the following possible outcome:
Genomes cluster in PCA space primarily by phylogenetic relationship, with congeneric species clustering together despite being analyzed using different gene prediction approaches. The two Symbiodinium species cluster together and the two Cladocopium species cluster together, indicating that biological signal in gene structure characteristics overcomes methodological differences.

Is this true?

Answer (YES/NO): NO